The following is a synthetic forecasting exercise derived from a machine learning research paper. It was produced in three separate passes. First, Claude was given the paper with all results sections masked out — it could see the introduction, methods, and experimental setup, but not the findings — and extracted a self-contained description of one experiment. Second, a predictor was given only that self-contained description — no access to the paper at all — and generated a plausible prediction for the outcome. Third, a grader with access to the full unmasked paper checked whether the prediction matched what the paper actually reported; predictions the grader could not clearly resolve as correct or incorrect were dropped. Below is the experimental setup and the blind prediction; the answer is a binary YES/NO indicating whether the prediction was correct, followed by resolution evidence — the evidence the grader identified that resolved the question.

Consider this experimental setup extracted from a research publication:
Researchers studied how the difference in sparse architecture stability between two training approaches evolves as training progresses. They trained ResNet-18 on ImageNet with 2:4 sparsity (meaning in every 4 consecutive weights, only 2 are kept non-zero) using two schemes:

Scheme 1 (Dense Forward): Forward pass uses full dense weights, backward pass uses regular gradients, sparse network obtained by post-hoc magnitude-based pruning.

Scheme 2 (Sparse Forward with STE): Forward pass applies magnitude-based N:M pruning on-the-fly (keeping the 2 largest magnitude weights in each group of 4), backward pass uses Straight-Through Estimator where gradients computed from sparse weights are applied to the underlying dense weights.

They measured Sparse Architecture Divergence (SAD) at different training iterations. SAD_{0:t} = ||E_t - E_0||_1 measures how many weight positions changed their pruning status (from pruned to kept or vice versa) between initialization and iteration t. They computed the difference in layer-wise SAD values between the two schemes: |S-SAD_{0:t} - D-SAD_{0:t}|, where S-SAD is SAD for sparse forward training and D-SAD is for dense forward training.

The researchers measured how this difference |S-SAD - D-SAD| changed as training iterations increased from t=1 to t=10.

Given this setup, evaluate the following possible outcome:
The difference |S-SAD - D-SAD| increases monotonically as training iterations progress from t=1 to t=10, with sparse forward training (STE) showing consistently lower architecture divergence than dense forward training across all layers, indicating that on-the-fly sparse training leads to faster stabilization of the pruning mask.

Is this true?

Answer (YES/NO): NO